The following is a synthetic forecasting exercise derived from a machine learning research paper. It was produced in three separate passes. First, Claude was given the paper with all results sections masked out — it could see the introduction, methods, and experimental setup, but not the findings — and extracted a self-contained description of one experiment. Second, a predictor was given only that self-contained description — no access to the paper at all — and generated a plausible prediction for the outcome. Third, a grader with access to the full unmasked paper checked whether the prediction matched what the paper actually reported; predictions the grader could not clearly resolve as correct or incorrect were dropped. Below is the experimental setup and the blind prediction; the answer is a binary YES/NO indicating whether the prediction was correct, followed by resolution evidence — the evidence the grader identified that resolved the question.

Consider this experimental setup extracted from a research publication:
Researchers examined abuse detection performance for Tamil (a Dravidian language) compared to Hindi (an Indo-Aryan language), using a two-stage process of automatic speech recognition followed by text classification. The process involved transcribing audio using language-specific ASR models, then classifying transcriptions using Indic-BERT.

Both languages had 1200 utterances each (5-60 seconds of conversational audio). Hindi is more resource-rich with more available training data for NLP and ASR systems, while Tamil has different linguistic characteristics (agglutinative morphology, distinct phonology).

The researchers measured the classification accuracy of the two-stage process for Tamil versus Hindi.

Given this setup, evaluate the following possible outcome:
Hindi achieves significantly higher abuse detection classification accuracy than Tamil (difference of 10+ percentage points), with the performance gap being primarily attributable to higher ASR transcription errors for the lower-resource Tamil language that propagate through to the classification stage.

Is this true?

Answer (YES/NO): NO